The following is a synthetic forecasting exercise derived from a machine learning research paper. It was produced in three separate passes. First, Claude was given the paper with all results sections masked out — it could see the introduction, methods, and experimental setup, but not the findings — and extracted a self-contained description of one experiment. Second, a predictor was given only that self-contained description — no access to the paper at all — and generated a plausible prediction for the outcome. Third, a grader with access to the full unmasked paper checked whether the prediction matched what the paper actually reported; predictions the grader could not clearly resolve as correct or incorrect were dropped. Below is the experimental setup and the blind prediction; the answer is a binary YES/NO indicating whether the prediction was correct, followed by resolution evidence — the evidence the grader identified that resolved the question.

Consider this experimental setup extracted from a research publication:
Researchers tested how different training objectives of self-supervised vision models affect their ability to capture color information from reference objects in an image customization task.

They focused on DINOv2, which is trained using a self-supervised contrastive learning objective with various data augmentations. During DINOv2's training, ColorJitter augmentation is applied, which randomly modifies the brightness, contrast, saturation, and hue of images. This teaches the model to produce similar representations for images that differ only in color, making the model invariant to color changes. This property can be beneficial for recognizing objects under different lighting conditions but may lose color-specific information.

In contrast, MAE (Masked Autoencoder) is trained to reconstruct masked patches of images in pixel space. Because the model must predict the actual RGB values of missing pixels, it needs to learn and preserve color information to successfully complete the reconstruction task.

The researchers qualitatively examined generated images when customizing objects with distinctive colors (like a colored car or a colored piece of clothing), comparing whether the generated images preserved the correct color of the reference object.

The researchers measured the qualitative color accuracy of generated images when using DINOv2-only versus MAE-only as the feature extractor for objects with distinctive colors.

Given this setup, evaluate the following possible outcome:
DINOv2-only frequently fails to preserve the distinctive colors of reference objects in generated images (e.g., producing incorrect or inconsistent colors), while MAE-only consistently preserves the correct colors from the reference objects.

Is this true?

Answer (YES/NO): YES